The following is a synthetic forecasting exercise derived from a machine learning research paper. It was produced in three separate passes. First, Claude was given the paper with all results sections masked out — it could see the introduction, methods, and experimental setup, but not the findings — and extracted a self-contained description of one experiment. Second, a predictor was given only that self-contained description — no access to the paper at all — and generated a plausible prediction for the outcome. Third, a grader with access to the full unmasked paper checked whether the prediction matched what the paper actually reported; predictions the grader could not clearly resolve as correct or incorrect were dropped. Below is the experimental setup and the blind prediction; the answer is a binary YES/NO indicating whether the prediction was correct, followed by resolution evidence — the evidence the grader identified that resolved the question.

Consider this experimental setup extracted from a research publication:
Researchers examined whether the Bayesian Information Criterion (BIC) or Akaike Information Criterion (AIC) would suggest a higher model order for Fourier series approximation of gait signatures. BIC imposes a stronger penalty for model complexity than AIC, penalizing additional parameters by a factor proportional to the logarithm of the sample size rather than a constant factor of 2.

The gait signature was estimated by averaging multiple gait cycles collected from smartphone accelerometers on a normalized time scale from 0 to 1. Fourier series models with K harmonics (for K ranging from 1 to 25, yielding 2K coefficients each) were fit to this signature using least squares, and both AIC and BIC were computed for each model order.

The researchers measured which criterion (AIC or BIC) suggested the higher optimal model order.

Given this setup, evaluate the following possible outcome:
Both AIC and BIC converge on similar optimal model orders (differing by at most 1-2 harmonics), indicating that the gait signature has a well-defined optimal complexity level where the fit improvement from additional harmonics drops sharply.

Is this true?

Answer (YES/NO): YES